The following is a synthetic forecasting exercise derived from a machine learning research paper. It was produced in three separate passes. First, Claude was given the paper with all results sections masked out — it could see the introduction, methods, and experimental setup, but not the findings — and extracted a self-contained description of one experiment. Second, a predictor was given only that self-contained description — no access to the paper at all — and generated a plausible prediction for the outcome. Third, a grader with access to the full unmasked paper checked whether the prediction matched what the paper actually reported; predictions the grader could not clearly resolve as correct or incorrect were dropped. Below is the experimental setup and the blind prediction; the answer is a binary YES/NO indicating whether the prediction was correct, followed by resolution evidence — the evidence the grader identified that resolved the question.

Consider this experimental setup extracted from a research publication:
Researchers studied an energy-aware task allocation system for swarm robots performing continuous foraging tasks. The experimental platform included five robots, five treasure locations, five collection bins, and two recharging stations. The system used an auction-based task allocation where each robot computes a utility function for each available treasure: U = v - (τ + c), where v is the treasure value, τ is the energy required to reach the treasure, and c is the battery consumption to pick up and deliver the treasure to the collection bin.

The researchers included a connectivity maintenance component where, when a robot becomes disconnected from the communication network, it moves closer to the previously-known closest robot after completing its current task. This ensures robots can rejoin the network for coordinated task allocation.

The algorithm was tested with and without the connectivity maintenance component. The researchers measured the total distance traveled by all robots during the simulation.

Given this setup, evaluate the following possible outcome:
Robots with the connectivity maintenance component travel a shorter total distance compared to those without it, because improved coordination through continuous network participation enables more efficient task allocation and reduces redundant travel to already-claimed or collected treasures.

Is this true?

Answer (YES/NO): YES